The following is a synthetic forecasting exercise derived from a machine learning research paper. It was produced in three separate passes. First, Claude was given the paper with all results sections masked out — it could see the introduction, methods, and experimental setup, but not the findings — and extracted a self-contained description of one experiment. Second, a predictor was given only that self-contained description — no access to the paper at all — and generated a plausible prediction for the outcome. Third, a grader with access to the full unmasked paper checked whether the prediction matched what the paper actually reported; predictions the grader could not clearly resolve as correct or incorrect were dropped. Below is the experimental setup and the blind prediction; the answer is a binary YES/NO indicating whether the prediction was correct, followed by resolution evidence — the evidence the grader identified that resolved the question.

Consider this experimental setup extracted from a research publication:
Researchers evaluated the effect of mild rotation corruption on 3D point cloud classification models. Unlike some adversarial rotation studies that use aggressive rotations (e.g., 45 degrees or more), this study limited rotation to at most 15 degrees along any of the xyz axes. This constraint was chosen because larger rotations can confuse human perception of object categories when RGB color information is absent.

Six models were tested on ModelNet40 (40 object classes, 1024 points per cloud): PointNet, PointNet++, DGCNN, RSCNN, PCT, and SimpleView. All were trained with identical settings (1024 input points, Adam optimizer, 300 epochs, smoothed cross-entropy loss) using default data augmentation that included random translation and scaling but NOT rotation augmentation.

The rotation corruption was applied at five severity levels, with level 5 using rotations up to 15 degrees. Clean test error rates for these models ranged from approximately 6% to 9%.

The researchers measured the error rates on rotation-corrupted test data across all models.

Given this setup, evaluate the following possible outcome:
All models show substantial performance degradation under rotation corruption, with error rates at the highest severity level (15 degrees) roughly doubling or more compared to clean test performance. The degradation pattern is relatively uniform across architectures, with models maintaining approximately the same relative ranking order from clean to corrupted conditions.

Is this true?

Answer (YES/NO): NO